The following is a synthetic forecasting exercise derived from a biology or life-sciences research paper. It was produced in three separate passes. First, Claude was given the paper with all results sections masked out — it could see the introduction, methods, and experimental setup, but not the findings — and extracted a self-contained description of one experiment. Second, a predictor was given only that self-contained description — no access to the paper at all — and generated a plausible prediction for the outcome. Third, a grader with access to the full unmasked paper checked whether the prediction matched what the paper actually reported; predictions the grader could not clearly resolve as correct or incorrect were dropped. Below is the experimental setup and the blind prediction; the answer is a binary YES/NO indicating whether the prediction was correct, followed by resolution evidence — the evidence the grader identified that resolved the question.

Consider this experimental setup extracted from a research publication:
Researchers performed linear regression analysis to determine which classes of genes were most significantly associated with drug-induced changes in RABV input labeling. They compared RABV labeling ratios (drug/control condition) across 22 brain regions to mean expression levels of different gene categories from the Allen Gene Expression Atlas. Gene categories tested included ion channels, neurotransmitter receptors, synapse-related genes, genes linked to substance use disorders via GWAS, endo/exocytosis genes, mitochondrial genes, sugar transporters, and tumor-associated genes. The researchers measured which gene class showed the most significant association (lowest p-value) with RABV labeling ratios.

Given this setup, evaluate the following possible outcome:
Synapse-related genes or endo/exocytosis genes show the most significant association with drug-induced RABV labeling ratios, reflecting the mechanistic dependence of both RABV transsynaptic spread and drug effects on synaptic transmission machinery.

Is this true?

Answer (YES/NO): NO